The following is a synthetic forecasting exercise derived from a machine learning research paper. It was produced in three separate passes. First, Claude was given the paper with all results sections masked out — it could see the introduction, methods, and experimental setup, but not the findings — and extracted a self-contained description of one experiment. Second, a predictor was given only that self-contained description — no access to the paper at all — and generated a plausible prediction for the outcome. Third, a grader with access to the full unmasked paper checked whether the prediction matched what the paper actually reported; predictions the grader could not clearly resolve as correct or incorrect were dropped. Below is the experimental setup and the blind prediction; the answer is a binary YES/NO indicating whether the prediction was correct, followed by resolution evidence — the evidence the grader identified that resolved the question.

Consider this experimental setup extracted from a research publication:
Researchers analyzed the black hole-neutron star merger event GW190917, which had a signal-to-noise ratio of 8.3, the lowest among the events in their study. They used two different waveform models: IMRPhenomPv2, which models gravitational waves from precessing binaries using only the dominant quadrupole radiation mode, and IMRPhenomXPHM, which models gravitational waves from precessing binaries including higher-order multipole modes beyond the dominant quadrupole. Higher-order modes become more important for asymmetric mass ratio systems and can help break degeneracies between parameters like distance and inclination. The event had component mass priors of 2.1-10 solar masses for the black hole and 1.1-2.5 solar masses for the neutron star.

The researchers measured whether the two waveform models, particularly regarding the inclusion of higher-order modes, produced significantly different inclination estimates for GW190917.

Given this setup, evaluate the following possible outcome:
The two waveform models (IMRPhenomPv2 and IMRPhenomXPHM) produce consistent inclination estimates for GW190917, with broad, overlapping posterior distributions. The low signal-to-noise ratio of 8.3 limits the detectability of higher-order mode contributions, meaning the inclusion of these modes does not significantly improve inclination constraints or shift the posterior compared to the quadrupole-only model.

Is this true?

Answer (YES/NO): YES